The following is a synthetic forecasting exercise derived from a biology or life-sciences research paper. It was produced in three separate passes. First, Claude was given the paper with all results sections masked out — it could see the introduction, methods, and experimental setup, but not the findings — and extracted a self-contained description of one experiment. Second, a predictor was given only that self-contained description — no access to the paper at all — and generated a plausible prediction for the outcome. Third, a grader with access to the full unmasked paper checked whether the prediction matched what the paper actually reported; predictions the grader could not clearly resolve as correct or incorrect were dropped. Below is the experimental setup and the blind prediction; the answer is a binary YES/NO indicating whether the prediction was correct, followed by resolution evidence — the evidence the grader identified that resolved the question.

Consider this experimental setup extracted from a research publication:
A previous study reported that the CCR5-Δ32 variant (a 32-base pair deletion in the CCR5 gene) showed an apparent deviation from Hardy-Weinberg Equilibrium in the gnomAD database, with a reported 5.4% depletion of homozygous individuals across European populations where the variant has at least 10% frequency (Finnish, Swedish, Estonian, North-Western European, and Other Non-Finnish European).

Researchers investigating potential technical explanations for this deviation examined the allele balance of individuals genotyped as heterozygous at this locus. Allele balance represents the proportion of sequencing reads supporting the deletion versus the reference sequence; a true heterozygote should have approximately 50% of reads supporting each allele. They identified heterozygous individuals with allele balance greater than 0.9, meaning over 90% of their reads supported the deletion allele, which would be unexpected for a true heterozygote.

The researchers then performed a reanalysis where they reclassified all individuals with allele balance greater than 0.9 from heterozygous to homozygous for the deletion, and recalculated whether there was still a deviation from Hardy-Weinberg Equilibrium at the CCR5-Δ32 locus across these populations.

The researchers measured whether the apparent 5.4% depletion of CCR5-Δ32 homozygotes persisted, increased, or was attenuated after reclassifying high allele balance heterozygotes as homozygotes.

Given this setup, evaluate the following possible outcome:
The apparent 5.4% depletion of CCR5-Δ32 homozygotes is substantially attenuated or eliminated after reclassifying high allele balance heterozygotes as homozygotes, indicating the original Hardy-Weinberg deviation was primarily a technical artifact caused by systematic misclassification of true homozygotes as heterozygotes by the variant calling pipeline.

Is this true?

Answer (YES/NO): YES